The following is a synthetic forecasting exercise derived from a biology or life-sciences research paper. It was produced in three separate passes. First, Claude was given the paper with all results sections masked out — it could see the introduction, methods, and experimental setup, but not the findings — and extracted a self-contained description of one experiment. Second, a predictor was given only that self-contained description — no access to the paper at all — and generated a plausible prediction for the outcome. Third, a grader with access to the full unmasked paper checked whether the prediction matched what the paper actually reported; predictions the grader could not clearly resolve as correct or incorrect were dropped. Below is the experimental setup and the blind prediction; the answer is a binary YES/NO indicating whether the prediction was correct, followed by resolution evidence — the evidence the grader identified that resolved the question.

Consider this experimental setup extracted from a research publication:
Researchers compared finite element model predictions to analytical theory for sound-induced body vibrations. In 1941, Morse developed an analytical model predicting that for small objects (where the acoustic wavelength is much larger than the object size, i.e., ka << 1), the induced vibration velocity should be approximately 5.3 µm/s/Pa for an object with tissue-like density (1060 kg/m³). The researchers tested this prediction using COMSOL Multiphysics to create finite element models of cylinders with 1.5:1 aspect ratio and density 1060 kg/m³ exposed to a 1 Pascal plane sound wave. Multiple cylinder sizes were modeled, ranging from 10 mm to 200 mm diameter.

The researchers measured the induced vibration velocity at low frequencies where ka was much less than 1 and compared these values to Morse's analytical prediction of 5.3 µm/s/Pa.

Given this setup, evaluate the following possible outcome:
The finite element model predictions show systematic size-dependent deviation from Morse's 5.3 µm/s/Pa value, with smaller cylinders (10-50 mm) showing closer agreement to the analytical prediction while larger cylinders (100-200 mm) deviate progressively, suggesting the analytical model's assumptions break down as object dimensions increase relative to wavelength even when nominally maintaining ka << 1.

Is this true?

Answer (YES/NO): NO